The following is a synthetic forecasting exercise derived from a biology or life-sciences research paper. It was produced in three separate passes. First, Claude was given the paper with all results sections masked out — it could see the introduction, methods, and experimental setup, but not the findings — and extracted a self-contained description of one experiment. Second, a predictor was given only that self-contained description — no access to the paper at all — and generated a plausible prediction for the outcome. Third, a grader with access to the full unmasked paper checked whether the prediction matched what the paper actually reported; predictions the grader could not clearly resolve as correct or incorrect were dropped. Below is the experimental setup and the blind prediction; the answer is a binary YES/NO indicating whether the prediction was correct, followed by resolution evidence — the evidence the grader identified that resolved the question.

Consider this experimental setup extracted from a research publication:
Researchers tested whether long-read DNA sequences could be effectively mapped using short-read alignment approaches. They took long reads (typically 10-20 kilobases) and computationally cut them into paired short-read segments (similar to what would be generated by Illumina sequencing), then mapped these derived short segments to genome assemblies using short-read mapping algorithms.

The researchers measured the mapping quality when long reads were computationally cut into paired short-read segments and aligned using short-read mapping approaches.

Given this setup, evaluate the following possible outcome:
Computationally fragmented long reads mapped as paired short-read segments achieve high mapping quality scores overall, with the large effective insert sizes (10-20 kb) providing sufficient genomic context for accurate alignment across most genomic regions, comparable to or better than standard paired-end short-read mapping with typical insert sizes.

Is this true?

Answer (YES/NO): NO